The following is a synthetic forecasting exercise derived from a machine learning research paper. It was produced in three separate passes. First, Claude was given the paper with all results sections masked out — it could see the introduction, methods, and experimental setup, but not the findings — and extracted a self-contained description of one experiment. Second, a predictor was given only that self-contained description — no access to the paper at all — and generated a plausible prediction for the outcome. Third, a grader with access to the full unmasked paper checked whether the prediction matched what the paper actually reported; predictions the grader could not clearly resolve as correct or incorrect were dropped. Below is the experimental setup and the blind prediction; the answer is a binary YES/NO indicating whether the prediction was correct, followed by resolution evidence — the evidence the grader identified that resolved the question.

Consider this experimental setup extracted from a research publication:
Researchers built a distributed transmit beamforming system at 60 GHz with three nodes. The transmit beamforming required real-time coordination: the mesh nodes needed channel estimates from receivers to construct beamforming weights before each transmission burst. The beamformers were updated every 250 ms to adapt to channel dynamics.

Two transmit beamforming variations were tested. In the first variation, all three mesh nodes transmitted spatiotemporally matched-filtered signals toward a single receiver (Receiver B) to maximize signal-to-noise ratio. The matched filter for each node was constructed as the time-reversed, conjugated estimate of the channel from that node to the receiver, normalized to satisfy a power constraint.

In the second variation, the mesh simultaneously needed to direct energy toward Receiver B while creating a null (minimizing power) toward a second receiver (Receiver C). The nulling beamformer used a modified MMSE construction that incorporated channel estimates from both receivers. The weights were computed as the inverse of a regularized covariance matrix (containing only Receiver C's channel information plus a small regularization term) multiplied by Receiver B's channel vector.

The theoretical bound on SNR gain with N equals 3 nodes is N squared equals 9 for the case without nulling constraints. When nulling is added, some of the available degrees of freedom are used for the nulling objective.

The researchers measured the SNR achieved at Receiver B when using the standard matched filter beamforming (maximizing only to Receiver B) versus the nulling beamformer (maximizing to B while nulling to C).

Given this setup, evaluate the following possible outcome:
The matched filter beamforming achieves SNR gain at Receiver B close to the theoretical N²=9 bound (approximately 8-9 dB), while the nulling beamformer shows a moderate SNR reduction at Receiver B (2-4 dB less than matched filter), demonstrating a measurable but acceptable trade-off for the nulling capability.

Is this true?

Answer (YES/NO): NO